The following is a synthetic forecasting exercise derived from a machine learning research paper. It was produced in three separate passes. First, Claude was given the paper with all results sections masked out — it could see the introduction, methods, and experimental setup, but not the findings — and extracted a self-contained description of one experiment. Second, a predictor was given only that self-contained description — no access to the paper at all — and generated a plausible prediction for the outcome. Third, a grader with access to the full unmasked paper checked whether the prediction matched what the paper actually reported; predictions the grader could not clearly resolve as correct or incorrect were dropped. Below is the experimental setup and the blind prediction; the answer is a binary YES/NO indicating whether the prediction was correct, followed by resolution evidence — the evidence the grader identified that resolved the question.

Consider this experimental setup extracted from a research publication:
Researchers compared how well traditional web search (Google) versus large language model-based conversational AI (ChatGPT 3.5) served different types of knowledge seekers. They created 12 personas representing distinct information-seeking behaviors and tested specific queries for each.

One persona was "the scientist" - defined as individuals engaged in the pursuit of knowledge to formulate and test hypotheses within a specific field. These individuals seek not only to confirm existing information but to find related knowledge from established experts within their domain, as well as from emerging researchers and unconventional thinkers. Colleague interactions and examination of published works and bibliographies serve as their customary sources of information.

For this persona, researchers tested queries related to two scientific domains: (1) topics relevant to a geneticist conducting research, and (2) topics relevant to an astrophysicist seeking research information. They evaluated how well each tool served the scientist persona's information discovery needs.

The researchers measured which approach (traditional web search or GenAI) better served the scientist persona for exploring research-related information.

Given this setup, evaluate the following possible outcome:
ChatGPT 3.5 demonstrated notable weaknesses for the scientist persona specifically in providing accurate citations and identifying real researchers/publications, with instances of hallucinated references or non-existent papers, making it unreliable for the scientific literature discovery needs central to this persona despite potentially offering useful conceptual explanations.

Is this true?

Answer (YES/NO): NO